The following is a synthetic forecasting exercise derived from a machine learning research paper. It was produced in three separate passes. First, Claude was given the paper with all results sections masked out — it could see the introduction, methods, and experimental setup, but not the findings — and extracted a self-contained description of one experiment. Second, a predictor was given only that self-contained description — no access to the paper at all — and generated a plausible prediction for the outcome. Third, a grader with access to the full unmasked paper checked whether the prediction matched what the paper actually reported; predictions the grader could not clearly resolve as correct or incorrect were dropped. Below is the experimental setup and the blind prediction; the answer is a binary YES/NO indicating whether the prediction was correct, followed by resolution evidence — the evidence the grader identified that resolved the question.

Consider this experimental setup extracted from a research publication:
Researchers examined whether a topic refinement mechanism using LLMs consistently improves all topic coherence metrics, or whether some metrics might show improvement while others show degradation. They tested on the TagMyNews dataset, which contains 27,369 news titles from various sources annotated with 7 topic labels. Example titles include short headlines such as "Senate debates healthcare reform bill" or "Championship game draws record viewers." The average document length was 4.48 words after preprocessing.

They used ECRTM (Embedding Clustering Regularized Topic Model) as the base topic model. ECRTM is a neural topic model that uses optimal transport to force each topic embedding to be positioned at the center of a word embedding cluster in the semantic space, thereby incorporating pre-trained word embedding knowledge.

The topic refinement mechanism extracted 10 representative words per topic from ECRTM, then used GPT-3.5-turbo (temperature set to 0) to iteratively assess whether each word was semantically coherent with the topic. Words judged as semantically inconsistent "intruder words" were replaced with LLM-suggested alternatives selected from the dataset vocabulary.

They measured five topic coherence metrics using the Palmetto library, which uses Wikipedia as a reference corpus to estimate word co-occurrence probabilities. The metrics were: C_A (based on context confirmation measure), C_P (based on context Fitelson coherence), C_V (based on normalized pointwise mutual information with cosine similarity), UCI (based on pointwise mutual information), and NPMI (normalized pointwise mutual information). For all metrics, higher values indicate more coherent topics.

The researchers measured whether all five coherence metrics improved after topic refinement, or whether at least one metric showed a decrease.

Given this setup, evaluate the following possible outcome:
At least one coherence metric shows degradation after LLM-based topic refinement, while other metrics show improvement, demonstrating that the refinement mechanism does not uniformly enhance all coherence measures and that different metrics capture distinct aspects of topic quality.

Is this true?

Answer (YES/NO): YES